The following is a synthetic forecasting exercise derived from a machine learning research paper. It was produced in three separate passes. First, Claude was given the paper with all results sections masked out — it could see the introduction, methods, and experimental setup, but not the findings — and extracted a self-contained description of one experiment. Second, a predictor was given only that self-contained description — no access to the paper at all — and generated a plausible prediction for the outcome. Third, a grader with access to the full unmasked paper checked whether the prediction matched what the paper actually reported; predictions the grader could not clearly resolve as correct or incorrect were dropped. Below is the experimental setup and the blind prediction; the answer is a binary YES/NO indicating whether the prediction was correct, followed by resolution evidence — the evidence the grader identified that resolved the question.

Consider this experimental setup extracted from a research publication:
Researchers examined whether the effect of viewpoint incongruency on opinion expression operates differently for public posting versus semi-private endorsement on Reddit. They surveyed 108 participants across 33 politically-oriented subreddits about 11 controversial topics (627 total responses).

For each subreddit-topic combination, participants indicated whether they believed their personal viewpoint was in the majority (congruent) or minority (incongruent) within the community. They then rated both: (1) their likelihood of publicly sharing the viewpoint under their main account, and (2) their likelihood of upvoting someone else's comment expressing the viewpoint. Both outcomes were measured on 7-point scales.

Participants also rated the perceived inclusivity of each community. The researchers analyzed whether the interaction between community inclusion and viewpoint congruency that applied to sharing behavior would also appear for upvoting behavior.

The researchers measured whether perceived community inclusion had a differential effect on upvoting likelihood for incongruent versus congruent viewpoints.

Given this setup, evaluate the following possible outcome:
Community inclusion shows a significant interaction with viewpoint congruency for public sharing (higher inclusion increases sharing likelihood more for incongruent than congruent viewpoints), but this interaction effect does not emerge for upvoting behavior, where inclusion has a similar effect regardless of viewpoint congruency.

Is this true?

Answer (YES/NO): YES